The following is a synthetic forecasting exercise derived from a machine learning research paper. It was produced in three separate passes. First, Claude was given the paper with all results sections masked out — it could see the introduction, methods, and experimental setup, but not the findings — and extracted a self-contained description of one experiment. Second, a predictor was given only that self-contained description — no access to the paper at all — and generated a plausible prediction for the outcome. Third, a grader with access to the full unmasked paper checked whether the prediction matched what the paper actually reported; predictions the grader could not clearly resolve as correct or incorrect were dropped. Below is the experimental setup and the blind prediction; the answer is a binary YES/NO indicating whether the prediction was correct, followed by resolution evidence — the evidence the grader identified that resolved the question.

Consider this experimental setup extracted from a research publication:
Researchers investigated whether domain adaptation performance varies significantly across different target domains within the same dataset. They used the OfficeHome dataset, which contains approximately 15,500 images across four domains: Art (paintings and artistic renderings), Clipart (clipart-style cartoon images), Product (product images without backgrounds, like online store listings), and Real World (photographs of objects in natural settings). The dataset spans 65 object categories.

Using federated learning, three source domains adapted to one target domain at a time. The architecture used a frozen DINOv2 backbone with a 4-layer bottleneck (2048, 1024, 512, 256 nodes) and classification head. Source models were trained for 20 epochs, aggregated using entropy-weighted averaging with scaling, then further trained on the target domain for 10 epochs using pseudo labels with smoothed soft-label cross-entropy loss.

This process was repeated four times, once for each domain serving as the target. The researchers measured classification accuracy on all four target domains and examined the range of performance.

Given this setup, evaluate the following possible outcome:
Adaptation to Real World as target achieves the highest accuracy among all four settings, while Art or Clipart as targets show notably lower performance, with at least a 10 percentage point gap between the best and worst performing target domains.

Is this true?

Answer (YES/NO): NO